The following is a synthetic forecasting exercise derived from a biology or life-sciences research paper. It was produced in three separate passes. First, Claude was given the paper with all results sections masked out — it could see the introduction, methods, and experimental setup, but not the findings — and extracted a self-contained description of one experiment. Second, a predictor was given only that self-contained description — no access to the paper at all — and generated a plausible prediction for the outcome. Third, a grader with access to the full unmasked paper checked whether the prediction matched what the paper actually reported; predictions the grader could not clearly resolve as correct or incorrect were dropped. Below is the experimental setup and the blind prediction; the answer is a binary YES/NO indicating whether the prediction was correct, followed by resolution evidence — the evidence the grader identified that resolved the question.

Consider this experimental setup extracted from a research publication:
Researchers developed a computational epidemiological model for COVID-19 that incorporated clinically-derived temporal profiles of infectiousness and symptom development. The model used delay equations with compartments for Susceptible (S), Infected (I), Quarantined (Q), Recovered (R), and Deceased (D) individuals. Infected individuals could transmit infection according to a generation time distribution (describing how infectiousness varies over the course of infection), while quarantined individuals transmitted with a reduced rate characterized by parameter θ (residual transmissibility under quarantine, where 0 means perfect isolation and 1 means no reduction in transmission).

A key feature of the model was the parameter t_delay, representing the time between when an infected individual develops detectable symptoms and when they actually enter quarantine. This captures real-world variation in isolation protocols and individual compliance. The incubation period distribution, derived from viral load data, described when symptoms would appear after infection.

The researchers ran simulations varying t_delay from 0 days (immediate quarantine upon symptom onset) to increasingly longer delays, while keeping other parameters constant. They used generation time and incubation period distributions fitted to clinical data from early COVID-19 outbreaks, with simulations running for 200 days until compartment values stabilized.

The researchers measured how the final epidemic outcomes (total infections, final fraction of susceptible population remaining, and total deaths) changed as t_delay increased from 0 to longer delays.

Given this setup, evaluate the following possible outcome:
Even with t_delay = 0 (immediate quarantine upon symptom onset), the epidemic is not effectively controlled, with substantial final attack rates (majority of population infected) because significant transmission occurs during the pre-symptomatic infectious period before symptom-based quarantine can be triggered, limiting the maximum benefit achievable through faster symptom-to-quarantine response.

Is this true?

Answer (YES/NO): YES